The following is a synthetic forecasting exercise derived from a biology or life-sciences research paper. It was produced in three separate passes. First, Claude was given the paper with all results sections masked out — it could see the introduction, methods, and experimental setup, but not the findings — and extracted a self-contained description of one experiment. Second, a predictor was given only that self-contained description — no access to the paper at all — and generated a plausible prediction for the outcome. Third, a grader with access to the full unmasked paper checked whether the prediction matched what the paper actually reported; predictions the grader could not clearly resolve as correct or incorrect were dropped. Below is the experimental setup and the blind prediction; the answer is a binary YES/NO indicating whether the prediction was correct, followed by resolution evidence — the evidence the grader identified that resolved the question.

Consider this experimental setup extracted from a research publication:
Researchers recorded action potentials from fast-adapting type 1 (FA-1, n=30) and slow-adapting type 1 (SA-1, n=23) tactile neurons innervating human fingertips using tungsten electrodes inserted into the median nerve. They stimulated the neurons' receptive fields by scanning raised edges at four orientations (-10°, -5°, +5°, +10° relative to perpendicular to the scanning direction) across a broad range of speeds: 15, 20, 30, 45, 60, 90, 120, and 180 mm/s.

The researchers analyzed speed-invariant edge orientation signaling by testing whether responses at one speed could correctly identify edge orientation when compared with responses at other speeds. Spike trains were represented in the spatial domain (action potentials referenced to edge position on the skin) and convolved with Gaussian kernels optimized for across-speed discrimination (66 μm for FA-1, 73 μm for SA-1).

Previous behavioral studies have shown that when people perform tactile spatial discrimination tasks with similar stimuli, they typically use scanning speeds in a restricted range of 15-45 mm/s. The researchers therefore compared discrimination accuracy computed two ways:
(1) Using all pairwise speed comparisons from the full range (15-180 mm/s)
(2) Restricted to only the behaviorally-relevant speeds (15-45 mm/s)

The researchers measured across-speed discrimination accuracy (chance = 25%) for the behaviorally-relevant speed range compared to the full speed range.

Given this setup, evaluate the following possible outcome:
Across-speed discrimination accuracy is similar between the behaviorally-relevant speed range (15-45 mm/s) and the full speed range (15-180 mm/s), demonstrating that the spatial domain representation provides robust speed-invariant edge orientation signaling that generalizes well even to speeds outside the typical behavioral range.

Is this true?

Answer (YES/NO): NO